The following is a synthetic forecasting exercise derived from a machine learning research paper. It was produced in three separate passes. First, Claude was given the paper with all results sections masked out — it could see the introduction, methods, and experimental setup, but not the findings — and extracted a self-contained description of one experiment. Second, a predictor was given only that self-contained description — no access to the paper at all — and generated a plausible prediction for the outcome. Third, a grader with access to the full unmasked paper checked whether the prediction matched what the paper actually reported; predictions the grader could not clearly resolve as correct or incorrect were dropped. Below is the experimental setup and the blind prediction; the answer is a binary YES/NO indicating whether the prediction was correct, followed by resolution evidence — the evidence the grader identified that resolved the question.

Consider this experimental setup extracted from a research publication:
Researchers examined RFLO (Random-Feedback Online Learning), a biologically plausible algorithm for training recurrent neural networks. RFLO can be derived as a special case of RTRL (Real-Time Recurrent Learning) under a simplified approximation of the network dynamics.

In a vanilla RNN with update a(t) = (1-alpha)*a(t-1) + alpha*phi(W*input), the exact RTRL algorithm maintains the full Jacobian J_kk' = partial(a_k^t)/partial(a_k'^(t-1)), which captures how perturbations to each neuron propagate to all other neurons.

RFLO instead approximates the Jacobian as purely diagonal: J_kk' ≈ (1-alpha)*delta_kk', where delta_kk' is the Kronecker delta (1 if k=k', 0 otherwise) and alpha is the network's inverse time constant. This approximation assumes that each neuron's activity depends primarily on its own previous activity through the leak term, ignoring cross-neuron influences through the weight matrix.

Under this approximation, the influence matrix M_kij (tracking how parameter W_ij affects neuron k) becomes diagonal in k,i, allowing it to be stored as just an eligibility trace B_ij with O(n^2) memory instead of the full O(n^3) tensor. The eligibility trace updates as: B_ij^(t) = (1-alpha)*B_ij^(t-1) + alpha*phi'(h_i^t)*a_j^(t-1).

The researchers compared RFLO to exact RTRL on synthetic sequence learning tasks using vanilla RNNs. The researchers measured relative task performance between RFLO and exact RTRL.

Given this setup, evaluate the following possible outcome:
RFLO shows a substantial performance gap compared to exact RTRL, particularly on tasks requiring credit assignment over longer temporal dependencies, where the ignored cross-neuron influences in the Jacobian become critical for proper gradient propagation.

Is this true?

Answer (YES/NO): YES